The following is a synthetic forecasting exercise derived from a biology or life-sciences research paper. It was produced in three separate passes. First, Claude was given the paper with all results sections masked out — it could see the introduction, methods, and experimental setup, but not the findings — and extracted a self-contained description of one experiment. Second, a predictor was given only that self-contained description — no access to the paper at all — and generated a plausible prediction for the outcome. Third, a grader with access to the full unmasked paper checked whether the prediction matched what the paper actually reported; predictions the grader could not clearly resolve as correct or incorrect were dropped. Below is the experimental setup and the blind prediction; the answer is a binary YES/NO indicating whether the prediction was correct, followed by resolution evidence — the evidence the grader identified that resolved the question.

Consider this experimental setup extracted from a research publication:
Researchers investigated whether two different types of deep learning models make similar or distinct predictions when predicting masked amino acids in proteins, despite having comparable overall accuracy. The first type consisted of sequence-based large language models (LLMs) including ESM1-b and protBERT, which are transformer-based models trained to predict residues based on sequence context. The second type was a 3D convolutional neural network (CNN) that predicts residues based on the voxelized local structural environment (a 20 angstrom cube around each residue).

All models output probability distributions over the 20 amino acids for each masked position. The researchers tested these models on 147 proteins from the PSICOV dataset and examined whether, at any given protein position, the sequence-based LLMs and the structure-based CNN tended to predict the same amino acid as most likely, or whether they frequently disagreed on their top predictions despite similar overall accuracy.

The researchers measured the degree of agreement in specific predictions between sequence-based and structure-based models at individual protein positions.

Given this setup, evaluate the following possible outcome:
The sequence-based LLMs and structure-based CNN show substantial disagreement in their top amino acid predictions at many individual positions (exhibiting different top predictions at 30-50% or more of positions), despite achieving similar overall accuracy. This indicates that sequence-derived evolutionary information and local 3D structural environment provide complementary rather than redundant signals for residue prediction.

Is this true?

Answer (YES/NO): YES